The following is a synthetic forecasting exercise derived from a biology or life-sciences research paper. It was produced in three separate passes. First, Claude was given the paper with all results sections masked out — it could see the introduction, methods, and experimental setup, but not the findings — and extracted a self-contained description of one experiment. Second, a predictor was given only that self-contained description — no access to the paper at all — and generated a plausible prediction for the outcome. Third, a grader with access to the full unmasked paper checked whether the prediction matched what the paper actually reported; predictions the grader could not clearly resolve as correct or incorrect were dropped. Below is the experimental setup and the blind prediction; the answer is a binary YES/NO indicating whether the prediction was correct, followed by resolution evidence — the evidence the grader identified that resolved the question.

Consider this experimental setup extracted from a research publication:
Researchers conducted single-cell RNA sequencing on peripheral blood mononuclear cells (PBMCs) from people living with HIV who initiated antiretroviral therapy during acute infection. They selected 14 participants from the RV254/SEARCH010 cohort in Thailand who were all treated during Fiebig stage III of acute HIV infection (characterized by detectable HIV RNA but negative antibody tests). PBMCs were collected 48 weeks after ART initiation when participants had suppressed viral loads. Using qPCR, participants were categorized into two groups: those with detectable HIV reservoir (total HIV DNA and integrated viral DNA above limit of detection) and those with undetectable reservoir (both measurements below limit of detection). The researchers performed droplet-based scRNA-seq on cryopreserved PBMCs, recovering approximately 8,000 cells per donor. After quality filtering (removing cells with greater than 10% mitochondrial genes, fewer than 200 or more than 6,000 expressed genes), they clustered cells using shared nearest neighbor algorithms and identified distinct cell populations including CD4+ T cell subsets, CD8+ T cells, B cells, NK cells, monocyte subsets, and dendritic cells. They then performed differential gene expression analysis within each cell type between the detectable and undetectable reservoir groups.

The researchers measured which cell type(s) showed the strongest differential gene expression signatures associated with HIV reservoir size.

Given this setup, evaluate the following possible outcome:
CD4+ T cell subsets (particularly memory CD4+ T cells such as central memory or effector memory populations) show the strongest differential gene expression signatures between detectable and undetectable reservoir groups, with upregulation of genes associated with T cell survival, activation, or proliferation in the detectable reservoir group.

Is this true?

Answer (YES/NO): NO